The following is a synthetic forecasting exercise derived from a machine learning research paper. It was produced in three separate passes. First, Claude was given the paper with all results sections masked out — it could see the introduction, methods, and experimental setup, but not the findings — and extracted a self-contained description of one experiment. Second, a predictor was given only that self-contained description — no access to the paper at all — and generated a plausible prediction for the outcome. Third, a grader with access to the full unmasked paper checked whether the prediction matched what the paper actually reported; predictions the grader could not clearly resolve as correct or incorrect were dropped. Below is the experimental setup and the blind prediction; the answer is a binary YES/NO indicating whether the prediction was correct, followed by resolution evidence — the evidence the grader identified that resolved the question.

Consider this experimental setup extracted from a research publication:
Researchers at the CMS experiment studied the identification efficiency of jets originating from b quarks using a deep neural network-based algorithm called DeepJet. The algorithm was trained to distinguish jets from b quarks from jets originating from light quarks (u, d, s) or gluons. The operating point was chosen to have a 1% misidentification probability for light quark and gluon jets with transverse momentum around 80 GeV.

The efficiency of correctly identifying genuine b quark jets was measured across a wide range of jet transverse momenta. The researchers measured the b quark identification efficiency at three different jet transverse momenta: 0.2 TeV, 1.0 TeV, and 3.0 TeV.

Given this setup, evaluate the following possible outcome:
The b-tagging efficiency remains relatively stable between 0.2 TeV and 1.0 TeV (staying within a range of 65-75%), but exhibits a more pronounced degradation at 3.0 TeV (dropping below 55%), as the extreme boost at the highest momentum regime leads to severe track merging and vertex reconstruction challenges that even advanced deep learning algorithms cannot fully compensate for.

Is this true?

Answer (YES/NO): NO